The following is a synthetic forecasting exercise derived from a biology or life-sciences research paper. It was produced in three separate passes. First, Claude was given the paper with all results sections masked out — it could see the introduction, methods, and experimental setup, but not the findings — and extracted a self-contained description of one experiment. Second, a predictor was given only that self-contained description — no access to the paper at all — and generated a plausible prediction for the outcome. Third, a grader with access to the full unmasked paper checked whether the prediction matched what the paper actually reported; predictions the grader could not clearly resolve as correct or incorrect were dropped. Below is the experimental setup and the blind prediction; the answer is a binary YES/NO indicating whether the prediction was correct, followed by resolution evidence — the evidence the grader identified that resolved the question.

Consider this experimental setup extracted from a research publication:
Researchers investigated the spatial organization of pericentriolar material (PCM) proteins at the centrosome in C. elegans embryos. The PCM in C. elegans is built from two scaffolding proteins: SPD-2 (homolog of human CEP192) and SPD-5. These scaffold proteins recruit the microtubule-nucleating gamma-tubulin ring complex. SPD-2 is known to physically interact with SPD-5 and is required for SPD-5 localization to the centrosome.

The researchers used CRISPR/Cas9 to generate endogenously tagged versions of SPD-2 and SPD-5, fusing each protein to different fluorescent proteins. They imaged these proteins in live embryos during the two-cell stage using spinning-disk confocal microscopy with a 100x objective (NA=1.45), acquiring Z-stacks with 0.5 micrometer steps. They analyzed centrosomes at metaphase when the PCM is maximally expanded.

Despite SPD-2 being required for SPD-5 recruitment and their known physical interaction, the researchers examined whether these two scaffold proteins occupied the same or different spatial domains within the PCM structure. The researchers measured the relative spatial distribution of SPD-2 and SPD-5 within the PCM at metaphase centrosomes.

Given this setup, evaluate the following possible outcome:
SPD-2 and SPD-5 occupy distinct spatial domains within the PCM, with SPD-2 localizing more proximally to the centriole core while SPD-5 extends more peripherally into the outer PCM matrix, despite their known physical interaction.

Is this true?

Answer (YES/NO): YES